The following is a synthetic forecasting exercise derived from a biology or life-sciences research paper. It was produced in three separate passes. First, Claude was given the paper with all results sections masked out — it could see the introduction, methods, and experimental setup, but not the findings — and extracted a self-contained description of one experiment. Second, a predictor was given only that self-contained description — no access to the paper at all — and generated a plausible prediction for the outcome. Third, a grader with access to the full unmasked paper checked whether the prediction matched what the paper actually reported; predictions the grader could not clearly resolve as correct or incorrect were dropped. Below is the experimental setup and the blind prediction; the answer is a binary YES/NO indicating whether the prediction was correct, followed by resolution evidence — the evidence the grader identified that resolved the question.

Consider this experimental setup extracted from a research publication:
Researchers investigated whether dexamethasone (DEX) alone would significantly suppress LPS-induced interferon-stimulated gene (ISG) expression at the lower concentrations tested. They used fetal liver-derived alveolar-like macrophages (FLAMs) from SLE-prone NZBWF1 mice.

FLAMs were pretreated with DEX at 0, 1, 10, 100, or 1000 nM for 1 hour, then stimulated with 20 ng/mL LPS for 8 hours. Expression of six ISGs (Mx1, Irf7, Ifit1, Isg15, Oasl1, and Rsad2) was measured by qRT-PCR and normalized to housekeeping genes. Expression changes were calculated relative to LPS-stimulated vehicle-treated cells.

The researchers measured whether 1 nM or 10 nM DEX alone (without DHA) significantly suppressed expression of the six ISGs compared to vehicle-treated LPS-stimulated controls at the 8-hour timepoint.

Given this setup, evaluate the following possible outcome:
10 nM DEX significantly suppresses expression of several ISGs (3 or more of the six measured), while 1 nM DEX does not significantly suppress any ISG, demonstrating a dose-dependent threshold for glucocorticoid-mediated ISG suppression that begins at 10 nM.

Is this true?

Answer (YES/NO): NO